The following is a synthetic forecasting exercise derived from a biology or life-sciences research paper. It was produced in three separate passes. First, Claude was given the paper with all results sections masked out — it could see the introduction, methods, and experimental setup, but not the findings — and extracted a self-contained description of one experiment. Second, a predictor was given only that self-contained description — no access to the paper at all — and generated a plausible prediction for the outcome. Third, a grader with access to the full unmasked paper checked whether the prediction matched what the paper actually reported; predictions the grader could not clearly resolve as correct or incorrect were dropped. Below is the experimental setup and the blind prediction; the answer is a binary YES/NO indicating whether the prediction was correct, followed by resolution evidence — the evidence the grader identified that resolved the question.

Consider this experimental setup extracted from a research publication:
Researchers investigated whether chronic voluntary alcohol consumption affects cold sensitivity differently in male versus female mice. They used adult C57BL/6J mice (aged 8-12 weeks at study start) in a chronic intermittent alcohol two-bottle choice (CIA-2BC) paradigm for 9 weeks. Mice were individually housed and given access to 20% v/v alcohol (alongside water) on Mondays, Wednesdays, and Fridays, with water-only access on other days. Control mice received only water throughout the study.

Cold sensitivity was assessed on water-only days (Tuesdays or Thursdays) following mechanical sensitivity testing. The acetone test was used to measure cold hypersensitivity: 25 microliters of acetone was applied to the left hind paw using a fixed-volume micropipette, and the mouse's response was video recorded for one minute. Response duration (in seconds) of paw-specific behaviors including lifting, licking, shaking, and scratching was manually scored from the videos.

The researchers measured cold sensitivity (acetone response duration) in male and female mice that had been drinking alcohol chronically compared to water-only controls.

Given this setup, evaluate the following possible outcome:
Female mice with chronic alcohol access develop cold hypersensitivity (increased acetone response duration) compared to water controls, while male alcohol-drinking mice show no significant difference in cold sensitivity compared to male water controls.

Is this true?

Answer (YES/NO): YES